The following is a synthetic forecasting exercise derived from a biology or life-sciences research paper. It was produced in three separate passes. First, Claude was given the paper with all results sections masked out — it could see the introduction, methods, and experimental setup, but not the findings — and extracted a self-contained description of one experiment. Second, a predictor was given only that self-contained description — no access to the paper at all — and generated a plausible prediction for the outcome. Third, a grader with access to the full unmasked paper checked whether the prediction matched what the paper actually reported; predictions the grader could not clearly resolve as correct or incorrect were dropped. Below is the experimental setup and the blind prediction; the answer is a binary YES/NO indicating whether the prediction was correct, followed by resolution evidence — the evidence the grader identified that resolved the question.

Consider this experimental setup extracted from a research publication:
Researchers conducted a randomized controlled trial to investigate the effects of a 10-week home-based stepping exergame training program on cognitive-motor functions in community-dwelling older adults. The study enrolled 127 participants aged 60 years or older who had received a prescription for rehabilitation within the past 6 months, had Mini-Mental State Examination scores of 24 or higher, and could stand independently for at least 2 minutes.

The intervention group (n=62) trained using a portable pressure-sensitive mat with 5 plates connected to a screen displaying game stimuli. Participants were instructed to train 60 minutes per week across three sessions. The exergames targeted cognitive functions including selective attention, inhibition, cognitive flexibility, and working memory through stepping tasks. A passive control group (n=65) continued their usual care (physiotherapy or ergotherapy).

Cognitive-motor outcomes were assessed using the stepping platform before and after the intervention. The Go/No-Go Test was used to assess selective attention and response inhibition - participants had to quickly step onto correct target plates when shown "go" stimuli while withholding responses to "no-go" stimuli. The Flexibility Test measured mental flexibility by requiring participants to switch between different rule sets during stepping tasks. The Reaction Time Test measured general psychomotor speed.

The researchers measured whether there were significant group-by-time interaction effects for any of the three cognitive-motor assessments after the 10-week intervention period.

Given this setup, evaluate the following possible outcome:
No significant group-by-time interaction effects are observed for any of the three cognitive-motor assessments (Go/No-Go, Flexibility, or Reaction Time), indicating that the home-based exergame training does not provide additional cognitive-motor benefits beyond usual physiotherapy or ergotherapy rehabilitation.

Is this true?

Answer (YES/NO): NO